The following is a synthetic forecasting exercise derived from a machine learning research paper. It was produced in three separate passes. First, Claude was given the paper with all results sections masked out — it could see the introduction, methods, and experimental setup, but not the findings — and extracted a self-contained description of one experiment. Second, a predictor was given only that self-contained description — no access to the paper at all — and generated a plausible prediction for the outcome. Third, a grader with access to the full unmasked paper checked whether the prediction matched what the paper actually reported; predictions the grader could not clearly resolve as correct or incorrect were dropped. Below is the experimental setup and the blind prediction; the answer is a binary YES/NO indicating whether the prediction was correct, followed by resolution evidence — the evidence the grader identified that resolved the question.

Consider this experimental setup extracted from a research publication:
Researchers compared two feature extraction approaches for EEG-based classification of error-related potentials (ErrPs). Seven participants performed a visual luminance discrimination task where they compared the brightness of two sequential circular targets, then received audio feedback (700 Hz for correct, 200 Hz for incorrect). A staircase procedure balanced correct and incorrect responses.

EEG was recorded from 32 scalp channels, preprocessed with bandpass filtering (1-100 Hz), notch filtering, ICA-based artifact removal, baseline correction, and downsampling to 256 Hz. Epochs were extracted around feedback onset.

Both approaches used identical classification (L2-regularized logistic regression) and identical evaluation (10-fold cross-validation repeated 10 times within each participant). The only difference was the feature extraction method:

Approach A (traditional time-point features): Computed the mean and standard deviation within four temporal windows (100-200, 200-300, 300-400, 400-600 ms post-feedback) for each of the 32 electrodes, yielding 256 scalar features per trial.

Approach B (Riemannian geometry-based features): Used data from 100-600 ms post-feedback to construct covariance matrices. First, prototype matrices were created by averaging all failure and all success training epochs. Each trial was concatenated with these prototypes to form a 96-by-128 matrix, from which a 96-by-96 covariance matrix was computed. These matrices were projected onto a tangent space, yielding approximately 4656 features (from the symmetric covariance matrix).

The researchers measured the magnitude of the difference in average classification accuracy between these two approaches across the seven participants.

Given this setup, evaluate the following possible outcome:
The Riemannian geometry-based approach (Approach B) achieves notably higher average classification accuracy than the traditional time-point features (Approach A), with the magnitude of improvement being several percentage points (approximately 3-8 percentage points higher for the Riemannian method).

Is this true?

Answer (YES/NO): NO